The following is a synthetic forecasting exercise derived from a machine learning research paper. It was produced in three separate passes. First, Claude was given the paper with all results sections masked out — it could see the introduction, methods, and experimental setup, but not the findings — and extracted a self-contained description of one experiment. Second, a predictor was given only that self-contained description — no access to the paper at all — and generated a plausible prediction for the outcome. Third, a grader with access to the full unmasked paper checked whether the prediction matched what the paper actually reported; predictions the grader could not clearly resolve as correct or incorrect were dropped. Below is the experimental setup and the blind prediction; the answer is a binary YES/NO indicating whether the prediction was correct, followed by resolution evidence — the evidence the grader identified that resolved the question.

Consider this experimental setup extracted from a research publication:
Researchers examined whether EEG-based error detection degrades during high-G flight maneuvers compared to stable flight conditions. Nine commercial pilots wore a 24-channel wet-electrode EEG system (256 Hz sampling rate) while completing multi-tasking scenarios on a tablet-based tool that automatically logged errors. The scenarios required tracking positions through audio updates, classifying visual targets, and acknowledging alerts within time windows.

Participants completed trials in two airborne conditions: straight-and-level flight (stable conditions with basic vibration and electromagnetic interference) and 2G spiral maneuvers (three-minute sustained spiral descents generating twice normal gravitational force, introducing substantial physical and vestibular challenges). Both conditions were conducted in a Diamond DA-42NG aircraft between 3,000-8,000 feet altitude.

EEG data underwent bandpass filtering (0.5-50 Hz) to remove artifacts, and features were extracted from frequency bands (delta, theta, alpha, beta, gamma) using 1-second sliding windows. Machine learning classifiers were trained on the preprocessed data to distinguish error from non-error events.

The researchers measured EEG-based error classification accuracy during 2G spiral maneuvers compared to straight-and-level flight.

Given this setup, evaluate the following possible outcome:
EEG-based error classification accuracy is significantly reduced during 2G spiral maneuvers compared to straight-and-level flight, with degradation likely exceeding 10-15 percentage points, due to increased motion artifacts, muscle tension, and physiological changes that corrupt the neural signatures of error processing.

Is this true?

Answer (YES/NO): NO